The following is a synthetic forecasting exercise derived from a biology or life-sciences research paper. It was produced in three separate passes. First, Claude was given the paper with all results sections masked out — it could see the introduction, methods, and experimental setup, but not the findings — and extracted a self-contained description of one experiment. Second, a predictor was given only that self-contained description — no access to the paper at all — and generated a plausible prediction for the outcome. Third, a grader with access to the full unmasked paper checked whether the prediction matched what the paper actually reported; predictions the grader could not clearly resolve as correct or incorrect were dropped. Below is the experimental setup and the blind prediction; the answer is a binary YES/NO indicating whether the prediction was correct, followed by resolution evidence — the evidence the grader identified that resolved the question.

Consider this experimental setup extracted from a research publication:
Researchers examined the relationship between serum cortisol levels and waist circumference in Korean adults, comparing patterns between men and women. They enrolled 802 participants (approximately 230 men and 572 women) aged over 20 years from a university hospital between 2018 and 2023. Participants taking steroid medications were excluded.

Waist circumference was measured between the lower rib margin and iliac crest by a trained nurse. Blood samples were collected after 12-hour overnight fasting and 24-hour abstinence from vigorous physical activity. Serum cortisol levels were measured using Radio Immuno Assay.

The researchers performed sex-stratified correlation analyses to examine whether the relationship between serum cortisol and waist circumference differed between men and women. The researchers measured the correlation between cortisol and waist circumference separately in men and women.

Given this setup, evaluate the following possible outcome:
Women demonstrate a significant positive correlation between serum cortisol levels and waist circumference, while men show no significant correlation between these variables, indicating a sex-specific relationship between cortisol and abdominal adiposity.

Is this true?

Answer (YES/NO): NO